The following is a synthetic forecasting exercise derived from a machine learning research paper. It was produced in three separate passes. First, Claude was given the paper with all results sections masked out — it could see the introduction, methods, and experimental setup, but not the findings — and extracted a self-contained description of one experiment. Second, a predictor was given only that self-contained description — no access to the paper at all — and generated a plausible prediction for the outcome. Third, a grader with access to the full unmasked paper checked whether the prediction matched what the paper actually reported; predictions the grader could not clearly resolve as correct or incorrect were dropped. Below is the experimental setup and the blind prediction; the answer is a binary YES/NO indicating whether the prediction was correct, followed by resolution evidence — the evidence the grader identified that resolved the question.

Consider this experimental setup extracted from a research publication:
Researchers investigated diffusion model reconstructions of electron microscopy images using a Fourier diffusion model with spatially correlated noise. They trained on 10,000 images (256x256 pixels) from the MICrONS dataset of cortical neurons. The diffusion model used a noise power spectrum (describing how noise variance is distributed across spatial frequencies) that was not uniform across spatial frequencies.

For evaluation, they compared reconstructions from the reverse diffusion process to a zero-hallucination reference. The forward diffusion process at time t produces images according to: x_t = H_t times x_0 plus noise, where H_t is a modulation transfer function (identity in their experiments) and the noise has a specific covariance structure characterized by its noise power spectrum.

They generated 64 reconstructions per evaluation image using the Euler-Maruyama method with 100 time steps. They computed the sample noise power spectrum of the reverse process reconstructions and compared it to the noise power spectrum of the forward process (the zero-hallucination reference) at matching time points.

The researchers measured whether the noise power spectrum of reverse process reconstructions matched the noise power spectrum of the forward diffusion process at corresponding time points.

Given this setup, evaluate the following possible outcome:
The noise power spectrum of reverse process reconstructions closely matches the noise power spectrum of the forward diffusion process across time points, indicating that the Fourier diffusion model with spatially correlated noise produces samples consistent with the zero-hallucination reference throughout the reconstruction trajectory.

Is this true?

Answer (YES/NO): NO